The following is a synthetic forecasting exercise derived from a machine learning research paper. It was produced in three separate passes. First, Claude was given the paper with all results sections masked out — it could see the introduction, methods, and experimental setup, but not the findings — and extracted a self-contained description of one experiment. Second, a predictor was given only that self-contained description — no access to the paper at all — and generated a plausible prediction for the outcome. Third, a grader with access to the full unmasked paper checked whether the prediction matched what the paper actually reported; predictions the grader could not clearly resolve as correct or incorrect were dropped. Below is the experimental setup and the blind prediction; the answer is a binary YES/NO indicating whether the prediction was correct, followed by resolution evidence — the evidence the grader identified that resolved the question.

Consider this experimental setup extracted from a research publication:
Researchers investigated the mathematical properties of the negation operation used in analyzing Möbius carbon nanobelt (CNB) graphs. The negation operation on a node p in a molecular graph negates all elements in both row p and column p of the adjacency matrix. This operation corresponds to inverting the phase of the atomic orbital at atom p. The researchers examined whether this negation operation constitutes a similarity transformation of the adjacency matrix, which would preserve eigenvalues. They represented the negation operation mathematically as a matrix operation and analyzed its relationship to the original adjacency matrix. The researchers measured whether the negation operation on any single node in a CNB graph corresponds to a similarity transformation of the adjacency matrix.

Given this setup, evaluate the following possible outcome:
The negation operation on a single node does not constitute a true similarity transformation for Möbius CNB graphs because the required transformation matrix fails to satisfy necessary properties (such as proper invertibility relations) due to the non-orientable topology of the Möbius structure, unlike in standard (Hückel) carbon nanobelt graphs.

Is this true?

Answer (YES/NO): NO